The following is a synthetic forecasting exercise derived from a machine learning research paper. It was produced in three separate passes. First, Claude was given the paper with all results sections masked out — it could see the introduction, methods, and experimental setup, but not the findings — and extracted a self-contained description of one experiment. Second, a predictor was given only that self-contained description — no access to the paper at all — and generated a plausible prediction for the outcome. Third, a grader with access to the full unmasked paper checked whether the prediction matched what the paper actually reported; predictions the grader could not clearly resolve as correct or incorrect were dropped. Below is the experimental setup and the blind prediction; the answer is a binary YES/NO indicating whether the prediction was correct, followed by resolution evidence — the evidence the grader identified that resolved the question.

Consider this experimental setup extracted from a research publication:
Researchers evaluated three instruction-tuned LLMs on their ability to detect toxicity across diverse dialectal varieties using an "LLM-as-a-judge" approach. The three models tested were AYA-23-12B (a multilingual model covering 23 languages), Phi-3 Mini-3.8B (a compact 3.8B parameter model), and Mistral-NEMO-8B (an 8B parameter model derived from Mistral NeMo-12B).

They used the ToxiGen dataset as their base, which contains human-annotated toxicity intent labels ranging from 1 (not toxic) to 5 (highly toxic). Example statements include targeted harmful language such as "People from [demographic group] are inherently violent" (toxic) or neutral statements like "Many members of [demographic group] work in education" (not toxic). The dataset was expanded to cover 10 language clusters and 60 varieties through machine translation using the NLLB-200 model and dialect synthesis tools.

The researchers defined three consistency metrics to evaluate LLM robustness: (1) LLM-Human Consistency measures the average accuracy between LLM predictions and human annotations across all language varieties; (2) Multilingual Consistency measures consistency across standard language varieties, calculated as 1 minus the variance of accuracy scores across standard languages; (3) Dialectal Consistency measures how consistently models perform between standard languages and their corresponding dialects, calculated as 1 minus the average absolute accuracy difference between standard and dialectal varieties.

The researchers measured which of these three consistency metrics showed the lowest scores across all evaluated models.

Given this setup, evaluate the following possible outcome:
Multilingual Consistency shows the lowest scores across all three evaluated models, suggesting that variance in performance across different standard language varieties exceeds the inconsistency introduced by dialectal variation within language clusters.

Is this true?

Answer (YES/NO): NO